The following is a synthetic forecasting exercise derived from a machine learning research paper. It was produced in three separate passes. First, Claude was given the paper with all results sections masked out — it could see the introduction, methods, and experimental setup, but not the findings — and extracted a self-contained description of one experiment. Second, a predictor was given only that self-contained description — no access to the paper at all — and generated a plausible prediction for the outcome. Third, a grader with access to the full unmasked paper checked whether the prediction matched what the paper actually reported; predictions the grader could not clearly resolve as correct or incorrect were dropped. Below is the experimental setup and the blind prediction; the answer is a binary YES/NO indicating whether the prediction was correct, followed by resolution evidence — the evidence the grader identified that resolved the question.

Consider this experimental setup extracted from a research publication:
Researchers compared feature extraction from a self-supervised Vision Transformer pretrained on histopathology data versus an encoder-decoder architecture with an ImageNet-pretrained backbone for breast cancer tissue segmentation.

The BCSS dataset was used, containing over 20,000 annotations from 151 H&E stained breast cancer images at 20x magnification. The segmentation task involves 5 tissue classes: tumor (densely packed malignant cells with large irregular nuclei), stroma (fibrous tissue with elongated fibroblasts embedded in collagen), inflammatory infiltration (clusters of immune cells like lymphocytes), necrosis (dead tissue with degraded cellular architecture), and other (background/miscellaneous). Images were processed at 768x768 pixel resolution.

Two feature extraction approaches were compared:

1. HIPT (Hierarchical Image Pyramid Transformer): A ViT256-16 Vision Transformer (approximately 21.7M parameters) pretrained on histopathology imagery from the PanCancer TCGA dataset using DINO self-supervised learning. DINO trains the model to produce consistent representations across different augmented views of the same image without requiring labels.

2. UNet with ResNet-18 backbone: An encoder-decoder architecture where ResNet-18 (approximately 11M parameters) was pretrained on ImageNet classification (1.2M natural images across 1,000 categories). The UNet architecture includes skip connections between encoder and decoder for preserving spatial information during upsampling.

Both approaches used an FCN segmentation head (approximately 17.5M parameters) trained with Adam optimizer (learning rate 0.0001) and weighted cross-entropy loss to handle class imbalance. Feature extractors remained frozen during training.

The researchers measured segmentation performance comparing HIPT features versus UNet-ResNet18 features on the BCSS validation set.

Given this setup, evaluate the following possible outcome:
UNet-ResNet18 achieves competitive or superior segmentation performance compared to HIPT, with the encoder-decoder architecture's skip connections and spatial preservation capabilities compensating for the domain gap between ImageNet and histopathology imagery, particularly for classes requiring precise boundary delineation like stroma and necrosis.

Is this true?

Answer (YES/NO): YES